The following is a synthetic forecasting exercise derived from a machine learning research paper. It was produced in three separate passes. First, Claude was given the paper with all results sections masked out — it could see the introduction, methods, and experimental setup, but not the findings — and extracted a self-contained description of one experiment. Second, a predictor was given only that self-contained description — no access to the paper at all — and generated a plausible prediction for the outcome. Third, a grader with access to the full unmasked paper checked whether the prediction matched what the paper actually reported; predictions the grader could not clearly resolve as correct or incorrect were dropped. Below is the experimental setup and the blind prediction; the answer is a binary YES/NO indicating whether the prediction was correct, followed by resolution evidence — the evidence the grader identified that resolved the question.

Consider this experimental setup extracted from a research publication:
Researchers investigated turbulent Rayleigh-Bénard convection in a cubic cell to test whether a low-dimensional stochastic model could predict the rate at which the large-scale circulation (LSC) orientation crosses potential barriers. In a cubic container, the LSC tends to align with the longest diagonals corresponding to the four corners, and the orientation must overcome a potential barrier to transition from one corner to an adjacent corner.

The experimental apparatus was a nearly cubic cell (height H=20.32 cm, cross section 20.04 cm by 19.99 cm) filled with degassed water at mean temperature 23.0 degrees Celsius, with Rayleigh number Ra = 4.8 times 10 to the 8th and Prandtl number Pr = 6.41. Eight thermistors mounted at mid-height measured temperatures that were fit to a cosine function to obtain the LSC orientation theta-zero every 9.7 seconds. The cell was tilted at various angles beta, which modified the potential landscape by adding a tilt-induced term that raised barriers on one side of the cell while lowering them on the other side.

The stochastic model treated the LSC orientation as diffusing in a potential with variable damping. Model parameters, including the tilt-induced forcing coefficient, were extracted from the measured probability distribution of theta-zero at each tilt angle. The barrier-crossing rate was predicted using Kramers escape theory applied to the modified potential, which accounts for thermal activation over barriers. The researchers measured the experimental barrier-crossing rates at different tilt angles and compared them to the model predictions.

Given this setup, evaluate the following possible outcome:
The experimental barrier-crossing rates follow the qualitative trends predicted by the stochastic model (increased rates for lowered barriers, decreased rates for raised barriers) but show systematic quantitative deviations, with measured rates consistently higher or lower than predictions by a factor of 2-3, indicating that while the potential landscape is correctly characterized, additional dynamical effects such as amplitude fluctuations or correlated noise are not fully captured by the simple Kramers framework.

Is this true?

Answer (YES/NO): NO